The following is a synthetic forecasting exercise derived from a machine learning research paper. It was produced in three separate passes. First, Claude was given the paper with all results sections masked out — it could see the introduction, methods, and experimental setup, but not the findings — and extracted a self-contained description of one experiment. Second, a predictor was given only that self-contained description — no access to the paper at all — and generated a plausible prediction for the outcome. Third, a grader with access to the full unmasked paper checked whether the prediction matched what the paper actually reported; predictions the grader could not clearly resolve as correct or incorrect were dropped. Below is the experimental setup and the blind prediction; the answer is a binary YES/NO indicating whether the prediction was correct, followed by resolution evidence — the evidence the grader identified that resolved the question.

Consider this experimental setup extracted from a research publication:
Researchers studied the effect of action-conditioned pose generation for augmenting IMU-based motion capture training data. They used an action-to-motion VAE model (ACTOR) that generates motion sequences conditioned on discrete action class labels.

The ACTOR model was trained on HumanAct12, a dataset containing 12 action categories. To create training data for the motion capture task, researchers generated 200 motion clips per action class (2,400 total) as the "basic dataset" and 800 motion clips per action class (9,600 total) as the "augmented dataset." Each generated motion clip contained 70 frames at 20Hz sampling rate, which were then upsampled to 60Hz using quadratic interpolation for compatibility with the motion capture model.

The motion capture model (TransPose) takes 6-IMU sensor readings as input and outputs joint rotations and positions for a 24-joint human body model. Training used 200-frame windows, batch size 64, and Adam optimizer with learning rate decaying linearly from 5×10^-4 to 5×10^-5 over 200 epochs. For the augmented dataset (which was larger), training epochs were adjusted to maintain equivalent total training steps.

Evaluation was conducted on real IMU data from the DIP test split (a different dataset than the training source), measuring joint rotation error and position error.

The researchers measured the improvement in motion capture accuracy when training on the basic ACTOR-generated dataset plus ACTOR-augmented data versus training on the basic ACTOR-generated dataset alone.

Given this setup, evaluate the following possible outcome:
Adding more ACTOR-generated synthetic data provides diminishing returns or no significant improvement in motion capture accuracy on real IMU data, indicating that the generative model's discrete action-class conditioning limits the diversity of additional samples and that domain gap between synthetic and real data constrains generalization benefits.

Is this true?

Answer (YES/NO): NO